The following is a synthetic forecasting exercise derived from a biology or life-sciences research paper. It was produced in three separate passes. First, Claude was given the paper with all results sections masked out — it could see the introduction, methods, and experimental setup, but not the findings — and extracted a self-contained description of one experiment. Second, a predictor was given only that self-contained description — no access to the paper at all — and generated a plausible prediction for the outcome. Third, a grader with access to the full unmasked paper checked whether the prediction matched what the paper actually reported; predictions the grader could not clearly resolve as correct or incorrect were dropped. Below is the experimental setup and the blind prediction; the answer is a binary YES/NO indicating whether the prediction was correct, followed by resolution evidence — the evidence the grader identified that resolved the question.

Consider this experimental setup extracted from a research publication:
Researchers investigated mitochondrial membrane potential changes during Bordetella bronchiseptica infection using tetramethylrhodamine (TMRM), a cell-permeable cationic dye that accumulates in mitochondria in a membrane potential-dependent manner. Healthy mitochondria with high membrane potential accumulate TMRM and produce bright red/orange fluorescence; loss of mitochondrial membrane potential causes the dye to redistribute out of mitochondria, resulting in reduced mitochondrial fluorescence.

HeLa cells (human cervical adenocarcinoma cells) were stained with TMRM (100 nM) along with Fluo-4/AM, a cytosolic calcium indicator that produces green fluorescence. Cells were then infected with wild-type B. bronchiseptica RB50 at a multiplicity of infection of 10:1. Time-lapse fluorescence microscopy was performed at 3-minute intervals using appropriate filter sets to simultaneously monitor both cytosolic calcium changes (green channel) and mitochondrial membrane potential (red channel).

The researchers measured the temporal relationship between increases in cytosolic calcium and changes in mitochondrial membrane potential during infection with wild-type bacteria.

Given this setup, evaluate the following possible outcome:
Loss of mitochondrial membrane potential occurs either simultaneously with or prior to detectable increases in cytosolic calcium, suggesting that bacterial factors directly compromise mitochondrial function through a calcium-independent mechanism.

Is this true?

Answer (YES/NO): NO